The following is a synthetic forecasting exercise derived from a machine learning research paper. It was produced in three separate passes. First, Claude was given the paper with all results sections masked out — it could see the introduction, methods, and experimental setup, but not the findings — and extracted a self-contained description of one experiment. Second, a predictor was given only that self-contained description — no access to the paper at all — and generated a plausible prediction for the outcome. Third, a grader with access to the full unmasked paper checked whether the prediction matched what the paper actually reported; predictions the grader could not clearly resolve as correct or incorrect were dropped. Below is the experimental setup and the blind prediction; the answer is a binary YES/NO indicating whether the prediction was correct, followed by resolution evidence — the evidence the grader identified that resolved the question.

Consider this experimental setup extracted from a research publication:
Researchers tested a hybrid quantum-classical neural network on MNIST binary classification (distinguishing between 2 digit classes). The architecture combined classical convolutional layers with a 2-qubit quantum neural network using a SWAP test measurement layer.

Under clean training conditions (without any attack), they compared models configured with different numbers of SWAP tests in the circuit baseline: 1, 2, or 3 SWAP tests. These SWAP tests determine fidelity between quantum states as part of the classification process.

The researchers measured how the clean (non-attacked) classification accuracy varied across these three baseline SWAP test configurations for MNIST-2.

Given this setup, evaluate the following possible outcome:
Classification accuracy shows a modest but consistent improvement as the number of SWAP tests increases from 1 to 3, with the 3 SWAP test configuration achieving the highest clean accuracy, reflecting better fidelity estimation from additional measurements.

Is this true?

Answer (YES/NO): NO